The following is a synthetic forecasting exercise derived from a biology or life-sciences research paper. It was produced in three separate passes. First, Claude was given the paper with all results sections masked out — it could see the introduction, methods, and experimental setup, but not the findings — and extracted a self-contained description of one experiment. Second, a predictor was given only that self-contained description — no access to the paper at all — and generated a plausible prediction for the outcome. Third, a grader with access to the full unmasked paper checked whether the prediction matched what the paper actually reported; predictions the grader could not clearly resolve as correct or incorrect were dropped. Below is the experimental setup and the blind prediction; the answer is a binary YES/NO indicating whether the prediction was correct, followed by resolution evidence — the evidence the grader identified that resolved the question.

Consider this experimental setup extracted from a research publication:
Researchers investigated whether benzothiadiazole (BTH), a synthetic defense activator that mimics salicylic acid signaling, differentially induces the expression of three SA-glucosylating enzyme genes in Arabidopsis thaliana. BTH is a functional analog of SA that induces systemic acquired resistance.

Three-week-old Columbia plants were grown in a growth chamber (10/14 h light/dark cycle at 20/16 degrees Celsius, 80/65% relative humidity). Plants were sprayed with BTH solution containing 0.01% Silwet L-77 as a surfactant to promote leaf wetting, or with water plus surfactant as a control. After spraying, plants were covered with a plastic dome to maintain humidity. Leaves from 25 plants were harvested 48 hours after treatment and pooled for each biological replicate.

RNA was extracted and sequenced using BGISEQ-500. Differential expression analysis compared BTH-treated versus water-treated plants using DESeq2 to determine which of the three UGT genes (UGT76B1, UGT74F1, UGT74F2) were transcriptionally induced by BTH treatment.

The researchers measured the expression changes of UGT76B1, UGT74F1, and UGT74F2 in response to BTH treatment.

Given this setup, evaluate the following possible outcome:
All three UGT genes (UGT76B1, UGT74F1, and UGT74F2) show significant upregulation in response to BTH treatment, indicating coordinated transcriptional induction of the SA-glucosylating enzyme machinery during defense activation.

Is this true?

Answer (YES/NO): NO